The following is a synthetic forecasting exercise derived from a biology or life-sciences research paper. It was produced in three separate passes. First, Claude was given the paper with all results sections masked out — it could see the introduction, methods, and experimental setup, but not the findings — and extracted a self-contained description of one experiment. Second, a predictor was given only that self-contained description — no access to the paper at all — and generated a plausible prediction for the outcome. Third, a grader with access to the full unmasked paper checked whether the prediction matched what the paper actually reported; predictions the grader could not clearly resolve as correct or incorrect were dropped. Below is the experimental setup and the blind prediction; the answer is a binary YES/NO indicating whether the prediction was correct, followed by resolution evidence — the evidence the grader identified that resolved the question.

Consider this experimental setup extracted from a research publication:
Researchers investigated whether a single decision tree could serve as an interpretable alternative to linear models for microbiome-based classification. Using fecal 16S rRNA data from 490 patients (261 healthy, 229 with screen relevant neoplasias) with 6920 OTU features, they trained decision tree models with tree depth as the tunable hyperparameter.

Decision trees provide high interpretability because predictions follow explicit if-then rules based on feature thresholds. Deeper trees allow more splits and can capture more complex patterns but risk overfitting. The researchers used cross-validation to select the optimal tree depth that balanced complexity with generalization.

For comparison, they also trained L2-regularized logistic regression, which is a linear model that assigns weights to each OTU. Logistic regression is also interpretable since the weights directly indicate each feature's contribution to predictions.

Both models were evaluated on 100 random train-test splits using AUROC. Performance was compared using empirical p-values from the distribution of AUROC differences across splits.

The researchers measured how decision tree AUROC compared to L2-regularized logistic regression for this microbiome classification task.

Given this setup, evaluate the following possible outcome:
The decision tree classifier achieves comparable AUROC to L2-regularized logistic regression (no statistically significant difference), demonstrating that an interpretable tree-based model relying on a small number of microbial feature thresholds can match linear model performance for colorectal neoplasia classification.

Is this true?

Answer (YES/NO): NO